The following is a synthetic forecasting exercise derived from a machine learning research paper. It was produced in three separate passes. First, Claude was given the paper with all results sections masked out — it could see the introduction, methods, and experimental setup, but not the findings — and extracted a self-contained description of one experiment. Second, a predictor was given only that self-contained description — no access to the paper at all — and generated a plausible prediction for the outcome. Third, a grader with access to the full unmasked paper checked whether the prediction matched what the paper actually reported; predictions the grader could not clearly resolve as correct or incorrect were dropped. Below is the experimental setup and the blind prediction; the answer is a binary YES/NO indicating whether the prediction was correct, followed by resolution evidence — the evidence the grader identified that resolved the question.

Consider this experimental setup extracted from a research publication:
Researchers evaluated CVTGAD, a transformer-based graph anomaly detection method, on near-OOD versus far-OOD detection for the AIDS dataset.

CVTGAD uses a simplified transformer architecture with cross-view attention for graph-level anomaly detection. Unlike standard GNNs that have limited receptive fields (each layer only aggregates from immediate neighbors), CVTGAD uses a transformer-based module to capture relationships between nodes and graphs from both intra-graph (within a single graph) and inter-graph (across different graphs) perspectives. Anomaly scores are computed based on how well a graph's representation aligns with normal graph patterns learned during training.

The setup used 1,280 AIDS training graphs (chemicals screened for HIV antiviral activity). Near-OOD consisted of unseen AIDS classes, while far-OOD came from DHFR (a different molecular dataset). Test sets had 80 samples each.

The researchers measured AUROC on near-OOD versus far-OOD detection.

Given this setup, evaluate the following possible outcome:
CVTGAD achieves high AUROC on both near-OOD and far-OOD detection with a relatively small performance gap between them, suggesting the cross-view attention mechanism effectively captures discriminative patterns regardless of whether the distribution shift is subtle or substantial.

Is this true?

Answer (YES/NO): NO